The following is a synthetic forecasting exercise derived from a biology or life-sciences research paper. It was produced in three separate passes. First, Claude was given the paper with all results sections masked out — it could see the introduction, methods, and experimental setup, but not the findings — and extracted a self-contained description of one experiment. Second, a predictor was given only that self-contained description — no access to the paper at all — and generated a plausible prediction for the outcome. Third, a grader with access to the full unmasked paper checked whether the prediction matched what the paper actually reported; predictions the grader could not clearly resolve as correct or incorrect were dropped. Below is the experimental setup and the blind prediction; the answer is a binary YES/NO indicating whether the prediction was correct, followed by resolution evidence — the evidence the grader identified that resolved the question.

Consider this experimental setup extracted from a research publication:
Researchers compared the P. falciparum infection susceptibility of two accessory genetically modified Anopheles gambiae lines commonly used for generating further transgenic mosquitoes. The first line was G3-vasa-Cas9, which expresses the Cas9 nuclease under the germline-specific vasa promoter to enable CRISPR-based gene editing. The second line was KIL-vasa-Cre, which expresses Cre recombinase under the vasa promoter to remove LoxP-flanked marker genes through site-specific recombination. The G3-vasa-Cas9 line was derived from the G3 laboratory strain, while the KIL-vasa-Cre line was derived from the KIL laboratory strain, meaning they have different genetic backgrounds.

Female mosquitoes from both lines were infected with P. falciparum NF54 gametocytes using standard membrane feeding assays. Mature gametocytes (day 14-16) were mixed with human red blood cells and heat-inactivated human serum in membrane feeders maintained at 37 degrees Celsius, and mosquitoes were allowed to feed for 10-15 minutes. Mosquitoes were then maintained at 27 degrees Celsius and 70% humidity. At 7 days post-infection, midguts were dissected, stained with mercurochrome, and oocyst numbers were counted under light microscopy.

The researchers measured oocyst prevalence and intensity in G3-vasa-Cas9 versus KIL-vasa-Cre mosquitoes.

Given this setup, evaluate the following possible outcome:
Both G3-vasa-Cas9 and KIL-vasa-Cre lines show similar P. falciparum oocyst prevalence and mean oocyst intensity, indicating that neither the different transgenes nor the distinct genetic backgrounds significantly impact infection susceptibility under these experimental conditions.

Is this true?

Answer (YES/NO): NO